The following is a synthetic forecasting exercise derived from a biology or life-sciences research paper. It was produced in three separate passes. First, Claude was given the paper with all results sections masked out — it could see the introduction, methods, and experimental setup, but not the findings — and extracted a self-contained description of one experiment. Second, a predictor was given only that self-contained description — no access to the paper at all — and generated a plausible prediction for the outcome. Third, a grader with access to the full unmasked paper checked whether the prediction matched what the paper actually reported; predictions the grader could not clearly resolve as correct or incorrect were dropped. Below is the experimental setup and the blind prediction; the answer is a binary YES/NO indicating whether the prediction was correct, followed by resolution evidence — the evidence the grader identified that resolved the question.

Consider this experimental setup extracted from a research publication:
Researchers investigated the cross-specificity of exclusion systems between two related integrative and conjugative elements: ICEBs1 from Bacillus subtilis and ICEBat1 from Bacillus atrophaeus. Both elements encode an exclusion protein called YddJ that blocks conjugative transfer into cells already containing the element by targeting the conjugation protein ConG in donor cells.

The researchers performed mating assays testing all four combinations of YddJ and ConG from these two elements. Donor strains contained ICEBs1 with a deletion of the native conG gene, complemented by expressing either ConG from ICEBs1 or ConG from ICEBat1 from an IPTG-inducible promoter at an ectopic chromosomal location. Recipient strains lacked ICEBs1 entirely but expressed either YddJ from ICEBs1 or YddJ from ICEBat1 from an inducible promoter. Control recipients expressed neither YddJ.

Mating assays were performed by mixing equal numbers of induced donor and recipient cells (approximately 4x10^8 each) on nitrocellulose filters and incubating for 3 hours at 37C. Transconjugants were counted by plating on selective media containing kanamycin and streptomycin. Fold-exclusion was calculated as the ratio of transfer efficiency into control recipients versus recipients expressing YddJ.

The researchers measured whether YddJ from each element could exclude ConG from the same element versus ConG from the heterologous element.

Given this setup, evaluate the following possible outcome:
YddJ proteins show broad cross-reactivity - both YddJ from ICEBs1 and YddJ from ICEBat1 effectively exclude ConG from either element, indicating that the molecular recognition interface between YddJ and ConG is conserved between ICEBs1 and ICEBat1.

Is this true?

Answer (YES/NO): NO